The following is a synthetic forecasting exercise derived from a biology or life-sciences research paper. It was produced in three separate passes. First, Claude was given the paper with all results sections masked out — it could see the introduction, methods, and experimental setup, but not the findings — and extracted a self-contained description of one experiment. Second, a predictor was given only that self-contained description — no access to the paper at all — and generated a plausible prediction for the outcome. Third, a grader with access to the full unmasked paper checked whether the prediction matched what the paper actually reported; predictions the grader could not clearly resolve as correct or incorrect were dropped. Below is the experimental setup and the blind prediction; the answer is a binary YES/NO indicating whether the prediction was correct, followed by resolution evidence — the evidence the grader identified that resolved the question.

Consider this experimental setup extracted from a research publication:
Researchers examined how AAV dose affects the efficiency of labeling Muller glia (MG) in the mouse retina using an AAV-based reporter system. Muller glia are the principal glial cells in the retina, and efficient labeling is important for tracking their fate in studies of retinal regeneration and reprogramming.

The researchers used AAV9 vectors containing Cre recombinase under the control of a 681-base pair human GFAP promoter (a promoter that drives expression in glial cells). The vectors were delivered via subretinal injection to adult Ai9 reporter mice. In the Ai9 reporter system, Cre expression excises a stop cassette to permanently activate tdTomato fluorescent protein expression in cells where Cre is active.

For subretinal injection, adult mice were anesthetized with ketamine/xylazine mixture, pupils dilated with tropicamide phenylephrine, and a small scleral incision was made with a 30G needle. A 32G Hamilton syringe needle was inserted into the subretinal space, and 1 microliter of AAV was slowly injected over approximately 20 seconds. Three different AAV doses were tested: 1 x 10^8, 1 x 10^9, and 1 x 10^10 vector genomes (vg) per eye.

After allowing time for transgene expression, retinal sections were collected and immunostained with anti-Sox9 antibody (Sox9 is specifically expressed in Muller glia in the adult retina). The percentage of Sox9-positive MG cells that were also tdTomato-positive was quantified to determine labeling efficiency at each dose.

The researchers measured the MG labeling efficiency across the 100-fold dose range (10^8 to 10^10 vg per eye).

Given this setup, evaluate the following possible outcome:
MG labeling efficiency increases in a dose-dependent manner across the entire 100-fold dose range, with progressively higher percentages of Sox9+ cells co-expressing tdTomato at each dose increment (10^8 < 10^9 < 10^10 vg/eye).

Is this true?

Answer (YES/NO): YES